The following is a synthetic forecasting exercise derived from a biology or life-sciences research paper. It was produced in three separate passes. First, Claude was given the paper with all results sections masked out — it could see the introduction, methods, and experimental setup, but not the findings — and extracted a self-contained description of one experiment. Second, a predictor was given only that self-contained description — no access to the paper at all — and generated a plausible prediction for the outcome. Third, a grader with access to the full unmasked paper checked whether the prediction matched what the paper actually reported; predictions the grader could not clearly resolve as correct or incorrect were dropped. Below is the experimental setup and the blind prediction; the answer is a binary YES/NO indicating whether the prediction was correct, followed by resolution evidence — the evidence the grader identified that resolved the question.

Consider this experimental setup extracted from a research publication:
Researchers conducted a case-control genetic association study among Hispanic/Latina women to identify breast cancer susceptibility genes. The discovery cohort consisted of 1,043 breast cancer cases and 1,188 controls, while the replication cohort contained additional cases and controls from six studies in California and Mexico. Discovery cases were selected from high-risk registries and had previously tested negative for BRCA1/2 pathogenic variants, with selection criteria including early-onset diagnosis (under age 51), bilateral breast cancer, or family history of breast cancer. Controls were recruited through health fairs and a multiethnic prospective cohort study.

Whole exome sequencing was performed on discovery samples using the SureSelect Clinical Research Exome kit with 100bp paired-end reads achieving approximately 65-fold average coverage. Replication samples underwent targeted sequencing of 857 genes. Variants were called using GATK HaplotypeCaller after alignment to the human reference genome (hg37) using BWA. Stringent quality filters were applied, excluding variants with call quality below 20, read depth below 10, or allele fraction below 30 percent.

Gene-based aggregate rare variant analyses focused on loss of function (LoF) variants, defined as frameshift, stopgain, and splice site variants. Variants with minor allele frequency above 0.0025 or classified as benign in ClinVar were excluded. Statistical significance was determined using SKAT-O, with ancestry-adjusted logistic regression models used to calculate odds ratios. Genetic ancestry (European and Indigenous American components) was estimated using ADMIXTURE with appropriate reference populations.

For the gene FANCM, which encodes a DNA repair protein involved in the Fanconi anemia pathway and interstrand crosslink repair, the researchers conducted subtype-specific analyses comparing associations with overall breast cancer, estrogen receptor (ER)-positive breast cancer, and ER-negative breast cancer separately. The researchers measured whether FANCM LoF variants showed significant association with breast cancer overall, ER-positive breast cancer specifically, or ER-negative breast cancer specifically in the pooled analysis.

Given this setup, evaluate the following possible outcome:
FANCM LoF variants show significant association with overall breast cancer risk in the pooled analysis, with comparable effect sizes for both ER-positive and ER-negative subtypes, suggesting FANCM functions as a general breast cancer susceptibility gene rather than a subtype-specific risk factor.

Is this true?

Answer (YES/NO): NO